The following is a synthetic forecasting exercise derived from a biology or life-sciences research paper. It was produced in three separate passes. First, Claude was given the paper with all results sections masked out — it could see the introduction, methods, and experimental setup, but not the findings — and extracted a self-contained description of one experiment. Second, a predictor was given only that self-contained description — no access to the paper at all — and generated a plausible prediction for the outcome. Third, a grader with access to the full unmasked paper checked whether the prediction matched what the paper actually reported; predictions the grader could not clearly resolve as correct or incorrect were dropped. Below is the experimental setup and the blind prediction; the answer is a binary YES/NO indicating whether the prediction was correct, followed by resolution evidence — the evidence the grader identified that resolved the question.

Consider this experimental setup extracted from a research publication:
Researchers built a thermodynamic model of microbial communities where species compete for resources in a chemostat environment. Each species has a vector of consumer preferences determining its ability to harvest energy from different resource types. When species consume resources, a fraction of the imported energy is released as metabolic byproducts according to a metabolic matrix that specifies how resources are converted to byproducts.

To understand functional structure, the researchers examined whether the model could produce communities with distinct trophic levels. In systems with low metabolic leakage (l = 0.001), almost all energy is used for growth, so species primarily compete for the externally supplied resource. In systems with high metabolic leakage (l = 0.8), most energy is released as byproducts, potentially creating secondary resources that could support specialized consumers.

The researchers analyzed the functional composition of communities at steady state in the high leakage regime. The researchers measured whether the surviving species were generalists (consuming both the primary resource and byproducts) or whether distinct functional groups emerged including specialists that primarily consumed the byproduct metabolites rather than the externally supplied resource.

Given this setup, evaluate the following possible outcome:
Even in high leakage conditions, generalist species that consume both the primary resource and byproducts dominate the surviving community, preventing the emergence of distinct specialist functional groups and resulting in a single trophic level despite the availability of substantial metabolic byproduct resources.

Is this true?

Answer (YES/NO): NO